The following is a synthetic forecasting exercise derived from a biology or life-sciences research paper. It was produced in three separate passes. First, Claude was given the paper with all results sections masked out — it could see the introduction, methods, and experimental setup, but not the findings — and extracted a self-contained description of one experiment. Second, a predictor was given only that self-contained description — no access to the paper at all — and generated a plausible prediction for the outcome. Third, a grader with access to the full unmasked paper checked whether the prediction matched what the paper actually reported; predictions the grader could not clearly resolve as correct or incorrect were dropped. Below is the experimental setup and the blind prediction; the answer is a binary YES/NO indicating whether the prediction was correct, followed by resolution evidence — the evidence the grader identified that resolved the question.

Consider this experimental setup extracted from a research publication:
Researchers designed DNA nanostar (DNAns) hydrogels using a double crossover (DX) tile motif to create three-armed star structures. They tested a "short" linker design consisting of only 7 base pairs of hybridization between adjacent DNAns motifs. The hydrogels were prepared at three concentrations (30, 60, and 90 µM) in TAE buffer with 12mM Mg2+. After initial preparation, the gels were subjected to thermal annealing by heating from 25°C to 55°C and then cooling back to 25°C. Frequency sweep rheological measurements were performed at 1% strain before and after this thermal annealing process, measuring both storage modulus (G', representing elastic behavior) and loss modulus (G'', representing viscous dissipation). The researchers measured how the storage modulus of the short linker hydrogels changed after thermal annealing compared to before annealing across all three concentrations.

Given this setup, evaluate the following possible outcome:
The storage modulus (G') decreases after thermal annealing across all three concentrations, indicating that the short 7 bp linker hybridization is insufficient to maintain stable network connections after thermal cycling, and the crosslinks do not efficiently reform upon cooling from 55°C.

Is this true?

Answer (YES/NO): YES